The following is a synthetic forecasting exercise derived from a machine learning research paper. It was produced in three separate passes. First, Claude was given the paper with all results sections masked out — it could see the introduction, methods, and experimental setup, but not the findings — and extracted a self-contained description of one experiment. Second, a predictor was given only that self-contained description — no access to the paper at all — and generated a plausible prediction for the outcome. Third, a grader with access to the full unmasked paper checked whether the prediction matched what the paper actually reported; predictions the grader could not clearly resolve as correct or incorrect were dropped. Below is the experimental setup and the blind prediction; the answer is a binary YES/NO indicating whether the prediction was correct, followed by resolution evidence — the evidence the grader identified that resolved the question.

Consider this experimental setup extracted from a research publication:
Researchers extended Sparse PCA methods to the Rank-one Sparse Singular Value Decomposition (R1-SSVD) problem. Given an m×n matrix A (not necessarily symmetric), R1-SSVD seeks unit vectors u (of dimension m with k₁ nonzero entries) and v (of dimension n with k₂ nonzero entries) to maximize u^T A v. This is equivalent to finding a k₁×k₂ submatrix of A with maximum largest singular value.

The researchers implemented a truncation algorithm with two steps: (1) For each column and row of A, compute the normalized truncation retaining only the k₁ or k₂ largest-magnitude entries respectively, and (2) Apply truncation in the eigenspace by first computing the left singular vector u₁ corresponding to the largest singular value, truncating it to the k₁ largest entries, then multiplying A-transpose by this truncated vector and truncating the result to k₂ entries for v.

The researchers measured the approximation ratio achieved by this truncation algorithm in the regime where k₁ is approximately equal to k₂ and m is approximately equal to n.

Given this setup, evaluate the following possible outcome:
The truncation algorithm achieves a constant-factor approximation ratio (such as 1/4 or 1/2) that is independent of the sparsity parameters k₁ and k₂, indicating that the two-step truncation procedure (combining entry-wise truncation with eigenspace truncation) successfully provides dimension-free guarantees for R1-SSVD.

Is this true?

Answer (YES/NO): NO